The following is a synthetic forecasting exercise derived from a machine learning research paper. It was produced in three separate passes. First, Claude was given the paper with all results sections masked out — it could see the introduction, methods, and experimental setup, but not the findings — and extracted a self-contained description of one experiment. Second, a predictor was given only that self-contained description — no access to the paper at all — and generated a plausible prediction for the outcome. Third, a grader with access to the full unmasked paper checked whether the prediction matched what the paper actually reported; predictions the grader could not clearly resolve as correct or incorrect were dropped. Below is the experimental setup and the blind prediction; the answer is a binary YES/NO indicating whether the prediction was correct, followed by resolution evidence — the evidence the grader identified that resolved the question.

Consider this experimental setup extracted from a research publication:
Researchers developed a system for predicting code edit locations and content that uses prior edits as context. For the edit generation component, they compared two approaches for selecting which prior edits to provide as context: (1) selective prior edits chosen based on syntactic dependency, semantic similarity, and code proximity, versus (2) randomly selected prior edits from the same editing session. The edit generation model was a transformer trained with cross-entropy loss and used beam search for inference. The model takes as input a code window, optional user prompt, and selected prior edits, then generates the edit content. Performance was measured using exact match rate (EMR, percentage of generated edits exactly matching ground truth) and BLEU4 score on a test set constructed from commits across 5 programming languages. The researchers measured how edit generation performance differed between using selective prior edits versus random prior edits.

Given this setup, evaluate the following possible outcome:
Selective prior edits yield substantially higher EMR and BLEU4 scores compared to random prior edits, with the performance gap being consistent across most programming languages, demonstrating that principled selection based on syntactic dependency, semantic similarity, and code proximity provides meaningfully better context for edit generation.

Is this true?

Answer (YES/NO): NO